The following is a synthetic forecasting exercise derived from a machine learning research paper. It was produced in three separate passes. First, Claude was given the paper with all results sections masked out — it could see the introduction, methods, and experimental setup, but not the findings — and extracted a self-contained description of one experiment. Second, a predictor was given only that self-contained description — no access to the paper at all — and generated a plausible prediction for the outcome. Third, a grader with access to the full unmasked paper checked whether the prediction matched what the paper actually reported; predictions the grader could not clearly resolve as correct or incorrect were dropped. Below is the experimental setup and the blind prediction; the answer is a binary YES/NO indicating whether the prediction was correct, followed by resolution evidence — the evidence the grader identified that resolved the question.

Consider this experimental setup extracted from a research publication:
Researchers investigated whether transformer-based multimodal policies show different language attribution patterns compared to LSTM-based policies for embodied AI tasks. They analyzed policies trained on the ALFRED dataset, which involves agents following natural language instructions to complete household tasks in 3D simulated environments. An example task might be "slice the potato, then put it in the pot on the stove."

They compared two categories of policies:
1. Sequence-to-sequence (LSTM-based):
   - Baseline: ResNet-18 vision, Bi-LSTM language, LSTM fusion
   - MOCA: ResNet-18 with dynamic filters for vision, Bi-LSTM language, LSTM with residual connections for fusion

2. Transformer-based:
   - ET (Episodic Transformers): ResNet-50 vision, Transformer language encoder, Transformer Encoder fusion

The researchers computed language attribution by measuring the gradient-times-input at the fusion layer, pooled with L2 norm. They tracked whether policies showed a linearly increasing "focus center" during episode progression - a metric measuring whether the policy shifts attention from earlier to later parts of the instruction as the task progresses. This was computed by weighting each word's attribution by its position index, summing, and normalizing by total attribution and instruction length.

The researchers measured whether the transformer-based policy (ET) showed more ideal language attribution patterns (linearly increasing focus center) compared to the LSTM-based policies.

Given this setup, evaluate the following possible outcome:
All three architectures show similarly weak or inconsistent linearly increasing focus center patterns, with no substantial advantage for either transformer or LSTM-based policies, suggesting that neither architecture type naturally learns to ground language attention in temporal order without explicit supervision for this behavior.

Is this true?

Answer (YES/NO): NO